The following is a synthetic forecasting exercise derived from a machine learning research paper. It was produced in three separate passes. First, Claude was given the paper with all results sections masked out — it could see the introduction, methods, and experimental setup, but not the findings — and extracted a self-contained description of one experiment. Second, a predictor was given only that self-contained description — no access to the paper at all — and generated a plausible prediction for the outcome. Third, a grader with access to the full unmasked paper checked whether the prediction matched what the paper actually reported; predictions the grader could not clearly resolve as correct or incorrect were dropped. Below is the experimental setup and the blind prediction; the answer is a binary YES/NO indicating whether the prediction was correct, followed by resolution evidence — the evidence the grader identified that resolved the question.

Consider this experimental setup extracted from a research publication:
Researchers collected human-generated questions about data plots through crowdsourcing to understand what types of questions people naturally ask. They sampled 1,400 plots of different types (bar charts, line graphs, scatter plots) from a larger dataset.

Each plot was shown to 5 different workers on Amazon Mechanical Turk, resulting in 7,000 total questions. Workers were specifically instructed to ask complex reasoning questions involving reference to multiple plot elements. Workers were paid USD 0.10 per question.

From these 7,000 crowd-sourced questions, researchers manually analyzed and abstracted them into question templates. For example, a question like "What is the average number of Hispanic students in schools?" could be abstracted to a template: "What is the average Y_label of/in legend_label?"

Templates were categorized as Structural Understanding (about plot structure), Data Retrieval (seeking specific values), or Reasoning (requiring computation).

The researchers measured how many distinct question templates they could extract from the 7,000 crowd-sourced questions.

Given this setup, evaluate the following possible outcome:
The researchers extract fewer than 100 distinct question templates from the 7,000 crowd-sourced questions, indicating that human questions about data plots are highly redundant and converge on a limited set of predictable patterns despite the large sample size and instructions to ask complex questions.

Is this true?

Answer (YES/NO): YES